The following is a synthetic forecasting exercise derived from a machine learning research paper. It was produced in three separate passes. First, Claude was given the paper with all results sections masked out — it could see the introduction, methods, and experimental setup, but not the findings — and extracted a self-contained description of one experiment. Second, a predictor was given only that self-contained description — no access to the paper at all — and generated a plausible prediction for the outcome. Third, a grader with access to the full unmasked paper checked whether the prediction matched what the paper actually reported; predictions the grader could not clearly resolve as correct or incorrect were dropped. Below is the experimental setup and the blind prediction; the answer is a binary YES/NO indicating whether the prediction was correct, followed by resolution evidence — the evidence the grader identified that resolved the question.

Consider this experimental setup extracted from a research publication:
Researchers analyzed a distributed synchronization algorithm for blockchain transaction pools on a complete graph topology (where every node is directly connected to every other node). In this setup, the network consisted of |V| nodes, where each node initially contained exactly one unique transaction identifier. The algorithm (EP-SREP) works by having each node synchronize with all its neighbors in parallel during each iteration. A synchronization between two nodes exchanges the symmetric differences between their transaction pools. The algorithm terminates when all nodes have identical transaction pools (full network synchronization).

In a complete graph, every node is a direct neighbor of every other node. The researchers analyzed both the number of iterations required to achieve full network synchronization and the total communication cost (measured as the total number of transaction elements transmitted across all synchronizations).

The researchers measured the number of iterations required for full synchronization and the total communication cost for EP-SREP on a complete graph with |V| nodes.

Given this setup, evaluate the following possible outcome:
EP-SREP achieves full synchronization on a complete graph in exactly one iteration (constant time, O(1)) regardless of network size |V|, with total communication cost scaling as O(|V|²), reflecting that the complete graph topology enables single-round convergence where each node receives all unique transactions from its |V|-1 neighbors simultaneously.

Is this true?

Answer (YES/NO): YES